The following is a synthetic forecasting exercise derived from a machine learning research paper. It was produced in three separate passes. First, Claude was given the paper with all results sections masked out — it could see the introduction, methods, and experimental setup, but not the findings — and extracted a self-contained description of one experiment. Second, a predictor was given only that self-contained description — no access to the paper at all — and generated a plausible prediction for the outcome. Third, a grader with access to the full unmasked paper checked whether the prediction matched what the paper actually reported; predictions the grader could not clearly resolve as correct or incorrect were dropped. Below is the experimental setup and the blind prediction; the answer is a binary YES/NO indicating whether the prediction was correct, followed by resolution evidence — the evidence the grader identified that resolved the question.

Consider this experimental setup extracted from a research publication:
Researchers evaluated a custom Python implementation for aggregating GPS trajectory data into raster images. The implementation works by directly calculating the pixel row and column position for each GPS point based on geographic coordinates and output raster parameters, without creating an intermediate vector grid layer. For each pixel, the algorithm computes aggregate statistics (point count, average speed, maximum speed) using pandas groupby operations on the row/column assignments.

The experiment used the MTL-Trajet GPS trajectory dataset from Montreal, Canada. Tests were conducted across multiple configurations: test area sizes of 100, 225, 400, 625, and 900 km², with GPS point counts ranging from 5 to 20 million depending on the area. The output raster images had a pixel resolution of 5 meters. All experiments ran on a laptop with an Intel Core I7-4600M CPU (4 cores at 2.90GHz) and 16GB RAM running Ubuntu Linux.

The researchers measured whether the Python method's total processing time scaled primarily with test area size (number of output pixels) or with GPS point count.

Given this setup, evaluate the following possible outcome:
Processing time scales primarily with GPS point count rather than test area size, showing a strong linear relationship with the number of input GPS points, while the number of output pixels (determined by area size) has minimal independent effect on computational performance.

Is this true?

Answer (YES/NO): YES